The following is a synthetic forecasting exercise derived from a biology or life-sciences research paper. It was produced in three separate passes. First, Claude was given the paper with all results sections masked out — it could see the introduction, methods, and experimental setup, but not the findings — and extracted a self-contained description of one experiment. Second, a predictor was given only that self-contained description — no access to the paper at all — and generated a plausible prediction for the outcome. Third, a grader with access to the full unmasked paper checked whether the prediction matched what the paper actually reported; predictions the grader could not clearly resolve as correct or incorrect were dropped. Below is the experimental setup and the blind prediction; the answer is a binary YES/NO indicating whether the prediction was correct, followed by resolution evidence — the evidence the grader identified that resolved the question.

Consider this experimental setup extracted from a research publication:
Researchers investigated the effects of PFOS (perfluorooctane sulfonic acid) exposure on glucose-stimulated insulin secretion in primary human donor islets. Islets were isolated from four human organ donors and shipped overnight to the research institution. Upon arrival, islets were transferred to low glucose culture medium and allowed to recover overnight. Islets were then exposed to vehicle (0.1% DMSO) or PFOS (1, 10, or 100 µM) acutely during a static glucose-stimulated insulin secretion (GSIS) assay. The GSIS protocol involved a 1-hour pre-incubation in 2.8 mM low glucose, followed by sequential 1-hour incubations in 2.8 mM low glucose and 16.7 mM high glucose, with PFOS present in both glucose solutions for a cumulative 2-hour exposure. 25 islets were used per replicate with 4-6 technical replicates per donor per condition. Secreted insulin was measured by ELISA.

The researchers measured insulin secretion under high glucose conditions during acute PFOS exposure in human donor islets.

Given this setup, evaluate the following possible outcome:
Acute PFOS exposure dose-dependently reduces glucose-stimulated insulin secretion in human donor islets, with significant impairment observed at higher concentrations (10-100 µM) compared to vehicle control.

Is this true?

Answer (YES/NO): NO